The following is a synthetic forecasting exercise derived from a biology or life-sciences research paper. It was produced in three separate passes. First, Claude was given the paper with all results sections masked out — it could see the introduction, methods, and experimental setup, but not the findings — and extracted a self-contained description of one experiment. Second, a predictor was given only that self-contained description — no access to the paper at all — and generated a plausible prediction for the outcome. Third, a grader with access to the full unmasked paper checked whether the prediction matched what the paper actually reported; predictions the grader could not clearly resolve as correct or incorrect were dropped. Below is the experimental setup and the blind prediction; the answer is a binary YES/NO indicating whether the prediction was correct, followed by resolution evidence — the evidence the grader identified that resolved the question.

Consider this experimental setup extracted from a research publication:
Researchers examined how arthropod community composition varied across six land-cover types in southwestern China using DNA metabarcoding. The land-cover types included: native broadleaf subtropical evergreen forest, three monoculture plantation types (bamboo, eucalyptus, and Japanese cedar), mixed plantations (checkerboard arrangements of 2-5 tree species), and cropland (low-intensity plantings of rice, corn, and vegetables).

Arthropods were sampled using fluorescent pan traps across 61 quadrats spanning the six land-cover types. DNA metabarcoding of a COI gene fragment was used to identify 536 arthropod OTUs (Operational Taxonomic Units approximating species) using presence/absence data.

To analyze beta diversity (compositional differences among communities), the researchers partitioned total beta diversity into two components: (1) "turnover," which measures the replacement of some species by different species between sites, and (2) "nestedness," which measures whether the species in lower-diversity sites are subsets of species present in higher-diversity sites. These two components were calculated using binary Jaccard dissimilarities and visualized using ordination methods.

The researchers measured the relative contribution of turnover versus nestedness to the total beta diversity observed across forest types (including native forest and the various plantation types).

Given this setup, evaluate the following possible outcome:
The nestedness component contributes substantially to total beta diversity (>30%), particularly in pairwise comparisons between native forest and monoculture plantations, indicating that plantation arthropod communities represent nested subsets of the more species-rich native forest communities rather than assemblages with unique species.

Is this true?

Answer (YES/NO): NO